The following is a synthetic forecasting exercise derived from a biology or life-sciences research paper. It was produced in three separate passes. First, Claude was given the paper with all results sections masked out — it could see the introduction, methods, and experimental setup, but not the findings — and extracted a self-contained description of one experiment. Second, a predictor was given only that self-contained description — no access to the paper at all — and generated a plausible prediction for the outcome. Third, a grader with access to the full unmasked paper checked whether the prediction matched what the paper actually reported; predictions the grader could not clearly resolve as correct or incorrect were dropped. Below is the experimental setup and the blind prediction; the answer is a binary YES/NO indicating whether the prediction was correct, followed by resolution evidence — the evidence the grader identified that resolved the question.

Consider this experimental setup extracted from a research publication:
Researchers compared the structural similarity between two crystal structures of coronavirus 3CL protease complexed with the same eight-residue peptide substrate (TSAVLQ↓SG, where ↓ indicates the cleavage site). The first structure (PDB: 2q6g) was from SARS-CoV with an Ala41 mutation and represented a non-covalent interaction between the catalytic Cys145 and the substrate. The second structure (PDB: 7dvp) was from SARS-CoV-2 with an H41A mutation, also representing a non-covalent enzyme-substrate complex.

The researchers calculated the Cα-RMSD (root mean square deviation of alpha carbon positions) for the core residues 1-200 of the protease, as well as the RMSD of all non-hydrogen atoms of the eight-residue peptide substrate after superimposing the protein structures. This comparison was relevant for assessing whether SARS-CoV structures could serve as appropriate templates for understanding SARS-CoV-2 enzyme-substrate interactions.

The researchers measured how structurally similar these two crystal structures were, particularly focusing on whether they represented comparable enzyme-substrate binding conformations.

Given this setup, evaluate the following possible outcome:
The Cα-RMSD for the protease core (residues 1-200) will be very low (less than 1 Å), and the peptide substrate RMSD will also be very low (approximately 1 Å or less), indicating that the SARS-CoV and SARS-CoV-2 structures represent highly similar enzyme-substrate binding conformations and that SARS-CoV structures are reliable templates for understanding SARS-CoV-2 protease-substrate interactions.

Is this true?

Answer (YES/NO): YES